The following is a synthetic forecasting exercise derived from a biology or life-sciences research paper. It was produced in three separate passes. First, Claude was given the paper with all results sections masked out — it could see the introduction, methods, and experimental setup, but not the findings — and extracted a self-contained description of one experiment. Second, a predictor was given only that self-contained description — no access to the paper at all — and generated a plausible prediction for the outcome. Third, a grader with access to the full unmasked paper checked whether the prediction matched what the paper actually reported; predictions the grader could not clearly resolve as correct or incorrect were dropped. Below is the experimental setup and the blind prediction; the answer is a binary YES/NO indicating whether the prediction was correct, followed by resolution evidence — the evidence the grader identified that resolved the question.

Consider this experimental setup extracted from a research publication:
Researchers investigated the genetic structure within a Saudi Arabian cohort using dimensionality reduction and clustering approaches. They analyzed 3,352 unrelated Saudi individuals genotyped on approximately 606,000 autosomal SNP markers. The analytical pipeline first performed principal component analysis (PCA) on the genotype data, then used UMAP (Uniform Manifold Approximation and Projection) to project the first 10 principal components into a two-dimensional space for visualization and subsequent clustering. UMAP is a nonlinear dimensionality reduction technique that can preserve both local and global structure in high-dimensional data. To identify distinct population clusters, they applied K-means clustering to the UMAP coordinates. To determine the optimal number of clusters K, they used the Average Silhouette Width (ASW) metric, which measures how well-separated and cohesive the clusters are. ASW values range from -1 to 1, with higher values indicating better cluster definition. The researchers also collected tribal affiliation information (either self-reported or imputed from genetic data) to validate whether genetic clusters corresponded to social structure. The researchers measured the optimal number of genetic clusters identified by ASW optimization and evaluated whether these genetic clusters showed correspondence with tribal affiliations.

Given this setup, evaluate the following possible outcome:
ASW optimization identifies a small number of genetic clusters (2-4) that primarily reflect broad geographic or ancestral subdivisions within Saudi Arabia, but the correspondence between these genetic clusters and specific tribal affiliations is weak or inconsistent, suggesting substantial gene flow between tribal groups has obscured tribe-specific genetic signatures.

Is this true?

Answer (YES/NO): NO